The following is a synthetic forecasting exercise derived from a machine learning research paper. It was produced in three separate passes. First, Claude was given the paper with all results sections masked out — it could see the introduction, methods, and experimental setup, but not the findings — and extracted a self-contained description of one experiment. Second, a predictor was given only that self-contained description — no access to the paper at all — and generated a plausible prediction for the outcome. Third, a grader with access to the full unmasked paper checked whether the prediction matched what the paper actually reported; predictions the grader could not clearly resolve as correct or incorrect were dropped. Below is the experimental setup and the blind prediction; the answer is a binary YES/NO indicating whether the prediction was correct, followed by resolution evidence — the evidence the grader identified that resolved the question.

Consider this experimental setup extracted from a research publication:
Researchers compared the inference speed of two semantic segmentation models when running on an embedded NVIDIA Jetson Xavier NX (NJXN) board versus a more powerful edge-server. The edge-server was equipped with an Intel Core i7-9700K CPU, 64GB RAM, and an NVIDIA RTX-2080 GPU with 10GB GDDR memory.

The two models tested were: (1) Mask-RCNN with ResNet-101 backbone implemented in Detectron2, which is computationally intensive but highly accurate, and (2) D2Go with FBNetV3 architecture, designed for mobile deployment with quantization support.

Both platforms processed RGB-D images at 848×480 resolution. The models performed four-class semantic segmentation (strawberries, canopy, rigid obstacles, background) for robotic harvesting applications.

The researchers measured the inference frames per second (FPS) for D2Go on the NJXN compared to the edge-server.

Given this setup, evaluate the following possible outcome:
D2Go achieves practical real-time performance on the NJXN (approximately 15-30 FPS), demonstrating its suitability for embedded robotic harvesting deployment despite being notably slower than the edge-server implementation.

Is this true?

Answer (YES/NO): NO